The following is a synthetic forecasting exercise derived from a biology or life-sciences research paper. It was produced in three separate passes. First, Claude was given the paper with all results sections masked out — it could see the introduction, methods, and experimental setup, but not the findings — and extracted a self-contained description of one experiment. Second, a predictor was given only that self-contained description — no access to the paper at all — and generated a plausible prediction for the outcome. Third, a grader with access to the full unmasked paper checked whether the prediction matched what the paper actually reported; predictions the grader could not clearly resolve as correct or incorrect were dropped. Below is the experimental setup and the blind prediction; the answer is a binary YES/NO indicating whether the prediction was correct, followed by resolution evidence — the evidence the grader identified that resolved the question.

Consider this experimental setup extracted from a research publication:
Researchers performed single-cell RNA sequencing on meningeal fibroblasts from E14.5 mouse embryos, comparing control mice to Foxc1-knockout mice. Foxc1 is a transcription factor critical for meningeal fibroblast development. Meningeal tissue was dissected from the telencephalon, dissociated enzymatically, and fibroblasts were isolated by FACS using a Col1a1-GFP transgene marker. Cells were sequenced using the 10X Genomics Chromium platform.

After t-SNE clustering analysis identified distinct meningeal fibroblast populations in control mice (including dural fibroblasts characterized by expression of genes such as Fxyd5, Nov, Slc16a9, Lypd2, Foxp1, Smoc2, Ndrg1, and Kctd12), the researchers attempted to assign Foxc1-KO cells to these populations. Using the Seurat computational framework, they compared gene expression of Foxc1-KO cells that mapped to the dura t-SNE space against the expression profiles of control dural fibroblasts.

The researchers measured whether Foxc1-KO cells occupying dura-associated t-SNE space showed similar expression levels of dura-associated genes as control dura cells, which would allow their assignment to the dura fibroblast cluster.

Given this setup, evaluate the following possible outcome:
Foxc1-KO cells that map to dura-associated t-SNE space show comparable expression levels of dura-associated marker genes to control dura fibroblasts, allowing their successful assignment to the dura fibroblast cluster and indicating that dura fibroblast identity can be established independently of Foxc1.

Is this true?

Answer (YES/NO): NO